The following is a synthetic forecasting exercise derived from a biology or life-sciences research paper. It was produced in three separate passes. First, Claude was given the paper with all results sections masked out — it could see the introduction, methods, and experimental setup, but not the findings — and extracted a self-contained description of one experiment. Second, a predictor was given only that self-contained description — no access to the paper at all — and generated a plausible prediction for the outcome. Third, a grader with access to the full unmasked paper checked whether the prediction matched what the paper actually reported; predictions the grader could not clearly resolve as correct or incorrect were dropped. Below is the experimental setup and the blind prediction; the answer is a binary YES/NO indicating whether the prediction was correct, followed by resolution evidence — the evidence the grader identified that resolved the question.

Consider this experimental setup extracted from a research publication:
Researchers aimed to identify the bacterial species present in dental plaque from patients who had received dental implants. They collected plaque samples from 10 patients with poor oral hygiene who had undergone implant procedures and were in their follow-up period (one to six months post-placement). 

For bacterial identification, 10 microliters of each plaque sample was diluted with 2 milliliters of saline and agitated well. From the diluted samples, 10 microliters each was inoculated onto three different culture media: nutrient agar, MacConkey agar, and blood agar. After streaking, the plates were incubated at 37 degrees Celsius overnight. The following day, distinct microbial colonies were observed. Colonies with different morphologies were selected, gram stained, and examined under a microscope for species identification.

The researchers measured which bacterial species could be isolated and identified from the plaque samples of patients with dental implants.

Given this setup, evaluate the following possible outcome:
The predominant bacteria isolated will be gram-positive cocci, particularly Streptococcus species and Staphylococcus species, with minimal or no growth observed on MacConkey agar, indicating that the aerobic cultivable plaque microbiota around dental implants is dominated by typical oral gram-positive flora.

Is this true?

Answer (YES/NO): NO